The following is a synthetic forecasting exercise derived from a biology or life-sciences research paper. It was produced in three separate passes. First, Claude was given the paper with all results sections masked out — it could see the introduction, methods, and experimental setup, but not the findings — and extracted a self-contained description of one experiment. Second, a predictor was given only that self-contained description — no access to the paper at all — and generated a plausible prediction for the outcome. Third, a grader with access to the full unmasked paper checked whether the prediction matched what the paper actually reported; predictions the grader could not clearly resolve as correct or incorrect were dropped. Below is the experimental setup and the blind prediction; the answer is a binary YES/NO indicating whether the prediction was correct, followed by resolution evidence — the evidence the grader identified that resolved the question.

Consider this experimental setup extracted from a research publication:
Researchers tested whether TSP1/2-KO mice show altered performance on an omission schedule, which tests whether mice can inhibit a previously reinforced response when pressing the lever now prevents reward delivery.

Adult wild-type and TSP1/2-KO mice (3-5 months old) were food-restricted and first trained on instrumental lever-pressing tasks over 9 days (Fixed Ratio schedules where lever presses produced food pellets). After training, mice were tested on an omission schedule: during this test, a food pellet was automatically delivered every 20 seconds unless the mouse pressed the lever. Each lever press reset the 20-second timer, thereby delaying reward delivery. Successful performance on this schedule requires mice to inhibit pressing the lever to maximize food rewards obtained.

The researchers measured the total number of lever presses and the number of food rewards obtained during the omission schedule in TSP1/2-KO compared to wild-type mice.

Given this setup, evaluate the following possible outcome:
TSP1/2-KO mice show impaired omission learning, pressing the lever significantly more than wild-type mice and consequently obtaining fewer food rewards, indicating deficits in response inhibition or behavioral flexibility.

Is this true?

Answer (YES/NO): NO